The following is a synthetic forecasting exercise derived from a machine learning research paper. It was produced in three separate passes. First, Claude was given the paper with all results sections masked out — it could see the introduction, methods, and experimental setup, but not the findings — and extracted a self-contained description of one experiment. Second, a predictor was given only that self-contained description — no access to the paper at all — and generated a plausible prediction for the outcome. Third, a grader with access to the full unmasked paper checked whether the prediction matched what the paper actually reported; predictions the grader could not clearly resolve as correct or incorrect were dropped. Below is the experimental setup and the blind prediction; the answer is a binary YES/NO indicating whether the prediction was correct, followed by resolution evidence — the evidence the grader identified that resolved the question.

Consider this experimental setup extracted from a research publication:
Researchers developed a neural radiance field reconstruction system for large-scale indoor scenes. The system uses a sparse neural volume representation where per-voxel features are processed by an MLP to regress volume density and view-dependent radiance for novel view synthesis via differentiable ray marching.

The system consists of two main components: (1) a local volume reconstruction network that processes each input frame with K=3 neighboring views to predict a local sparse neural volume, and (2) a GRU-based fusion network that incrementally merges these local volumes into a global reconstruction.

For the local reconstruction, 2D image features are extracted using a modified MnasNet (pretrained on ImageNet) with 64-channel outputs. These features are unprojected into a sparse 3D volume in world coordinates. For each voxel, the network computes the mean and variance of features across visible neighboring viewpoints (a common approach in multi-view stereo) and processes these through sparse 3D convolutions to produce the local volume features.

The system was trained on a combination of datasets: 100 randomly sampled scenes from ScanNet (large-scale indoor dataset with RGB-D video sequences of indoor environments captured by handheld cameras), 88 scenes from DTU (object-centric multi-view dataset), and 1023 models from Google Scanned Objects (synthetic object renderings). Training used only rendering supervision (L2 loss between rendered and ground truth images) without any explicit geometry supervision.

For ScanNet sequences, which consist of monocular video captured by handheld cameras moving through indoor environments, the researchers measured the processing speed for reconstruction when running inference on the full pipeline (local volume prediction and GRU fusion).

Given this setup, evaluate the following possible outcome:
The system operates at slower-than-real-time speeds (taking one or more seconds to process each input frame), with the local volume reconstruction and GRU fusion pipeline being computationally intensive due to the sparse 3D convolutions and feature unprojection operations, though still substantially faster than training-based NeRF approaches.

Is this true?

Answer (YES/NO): NO